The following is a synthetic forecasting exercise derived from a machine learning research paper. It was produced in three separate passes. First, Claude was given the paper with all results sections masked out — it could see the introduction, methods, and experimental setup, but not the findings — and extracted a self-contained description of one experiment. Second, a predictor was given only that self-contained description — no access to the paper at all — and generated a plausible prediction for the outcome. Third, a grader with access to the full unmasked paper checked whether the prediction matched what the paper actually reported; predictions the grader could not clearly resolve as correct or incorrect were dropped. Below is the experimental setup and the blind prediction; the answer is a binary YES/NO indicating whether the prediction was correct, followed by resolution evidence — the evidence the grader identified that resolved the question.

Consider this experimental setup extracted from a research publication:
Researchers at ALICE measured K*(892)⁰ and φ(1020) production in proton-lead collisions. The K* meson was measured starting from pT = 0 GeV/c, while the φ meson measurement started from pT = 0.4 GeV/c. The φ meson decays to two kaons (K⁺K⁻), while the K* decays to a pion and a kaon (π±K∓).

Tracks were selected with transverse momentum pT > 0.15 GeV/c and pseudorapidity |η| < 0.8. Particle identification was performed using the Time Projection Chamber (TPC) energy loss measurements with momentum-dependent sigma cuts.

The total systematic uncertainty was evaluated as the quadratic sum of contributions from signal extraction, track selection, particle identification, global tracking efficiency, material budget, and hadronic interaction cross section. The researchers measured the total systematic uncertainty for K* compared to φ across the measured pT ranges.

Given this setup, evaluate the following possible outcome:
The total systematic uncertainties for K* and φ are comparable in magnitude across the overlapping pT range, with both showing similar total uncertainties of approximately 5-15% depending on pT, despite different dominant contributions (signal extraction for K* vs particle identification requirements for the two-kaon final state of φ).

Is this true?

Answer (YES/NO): NO